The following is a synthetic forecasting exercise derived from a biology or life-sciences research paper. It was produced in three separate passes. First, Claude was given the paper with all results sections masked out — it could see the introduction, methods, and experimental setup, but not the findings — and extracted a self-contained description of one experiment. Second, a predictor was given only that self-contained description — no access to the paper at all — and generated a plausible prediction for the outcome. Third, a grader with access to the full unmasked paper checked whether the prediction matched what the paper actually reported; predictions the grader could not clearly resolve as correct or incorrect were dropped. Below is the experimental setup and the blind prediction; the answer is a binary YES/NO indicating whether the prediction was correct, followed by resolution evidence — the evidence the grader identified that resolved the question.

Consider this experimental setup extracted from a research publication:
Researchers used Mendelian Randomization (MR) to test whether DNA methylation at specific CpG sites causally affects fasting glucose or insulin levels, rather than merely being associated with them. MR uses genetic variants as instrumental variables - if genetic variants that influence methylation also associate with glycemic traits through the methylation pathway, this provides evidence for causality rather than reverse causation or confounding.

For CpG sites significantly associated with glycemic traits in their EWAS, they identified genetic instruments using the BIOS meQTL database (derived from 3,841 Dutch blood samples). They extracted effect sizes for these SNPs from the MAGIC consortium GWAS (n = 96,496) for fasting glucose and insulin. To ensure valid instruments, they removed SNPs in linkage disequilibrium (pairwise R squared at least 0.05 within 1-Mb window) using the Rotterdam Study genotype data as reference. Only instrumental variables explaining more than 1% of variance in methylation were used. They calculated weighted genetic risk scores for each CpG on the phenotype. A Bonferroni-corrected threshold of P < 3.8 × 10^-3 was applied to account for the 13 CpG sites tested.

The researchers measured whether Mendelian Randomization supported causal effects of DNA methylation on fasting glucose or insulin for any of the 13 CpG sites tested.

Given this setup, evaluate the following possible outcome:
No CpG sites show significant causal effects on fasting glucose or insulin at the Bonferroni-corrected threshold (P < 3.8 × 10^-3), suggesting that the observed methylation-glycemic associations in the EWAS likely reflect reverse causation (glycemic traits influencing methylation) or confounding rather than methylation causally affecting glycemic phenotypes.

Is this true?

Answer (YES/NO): YES